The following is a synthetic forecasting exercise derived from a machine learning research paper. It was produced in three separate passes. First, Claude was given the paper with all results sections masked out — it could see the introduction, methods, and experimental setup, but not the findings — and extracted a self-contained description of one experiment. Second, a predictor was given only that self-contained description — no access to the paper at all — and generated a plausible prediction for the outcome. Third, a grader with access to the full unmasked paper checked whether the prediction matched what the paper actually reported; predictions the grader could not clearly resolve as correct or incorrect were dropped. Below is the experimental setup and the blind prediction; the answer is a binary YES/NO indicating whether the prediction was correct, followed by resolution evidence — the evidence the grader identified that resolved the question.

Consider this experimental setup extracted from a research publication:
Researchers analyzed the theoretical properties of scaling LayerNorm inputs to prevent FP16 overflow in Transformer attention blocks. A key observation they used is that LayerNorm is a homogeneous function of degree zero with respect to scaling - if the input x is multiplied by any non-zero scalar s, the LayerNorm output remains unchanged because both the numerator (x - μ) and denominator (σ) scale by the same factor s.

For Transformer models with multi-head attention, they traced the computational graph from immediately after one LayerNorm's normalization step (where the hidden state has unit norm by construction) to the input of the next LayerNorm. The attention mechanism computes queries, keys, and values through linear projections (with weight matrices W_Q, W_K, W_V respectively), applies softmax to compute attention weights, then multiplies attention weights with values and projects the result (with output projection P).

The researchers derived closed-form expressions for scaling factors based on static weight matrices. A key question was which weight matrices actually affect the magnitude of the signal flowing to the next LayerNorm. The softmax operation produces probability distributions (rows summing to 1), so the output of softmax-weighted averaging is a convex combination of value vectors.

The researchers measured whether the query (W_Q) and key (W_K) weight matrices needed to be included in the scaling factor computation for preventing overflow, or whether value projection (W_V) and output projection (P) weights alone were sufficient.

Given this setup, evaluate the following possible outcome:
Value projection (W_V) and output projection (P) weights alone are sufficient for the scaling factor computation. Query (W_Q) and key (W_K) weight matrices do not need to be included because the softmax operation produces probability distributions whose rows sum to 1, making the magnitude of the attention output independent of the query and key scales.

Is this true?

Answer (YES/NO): YES